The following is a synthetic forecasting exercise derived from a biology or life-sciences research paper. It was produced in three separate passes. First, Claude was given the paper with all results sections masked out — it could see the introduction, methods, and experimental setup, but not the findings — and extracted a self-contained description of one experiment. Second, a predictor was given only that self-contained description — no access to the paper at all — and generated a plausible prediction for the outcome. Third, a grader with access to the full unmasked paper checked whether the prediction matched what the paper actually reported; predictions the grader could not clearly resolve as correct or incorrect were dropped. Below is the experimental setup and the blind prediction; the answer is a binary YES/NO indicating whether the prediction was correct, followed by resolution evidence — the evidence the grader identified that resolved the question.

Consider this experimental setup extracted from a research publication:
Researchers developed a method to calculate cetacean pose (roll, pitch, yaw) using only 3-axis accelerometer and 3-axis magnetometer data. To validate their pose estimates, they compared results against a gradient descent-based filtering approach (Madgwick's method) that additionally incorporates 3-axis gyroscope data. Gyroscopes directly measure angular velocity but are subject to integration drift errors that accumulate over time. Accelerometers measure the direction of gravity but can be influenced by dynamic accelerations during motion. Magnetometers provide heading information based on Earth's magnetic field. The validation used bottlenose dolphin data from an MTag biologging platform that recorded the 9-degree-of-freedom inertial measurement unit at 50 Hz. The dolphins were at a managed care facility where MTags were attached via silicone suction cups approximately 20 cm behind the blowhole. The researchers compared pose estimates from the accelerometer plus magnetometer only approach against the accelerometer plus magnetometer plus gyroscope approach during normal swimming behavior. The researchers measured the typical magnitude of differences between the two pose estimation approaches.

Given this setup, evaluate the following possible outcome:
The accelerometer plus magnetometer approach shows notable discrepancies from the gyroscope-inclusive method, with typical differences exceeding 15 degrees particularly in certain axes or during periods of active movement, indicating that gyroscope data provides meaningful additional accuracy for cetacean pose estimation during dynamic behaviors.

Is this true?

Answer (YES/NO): NO